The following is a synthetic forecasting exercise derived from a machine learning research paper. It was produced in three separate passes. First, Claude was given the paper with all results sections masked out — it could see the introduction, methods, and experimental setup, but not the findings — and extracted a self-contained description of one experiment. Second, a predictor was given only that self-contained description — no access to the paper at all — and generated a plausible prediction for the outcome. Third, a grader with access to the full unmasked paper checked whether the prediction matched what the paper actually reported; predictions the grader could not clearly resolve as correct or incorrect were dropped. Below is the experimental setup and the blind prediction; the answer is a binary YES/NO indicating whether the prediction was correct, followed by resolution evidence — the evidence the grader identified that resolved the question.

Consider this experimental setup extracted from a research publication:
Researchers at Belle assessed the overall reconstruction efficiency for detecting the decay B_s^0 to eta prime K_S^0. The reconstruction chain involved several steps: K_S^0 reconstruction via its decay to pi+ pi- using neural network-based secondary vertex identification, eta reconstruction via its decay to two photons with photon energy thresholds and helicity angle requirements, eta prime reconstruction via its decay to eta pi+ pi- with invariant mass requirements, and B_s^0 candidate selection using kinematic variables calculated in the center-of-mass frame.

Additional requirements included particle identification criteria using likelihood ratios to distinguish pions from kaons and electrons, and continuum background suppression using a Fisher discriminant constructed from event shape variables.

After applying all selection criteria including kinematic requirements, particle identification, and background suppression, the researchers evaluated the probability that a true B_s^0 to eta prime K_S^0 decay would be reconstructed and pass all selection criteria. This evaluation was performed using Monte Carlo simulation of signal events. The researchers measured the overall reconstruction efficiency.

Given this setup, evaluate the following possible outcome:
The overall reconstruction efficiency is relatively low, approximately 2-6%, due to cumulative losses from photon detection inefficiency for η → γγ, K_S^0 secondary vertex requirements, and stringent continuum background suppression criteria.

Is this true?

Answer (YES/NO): NO